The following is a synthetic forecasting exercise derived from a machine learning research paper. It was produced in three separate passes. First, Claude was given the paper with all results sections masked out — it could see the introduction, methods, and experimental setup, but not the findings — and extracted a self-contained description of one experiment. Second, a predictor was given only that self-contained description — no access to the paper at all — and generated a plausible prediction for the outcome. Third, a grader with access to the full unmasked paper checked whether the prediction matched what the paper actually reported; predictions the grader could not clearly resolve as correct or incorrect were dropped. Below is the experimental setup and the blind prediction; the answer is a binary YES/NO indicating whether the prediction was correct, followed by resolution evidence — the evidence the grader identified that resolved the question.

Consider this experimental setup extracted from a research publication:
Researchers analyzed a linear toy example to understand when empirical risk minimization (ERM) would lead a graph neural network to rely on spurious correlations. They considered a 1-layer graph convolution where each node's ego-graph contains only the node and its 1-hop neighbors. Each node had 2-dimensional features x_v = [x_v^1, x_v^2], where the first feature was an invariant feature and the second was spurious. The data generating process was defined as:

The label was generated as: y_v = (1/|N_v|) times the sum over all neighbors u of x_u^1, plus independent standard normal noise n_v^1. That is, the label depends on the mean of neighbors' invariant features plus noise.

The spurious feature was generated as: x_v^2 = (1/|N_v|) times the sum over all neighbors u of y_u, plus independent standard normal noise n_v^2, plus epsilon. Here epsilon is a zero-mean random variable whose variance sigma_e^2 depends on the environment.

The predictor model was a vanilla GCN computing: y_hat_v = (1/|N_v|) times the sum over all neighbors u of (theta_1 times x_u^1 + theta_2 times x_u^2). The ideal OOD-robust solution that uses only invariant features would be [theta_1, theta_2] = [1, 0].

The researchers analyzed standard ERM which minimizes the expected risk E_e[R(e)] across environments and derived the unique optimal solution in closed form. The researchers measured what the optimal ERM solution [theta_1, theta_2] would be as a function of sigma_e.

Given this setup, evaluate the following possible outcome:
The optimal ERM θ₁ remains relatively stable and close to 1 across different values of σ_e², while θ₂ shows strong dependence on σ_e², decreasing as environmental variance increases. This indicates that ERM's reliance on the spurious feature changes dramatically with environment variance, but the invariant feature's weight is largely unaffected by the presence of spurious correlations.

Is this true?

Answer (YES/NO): NO